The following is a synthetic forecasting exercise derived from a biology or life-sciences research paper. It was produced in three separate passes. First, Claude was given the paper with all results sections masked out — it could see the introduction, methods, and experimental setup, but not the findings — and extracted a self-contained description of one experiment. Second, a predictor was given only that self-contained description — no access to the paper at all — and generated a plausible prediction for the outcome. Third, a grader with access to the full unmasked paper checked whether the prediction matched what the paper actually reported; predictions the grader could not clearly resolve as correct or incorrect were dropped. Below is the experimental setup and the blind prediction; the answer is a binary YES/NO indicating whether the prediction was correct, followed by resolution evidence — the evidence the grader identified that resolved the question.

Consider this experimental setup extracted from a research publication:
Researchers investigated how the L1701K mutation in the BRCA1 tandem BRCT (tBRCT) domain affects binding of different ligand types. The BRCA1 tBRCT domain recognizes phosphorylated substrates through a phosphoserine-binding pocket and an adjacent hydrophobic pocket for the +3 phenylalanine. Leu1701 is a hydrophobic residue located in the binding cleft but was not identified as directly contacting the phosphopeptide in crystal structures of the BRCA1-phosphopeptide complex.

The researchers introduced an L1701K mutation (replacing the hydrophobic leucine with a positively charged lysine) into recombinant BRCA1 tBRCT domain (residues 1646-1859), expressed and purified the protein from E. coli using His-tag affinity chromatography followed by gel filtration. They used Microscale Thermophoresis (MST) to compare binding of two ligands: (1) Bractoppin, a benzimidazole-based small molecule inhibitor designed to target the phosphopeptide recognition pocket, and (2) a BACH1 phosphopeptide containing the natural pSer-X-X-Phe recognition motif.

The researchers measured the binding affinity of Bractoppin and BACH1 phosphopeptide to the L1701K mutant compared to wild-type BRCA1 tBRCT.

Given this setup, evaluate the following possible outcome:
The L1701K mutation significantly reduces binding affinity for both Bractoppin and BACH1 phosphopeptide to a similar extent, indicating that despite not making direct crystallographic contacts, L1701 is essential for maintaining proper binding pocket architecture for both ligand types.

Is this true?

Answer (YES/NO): NO